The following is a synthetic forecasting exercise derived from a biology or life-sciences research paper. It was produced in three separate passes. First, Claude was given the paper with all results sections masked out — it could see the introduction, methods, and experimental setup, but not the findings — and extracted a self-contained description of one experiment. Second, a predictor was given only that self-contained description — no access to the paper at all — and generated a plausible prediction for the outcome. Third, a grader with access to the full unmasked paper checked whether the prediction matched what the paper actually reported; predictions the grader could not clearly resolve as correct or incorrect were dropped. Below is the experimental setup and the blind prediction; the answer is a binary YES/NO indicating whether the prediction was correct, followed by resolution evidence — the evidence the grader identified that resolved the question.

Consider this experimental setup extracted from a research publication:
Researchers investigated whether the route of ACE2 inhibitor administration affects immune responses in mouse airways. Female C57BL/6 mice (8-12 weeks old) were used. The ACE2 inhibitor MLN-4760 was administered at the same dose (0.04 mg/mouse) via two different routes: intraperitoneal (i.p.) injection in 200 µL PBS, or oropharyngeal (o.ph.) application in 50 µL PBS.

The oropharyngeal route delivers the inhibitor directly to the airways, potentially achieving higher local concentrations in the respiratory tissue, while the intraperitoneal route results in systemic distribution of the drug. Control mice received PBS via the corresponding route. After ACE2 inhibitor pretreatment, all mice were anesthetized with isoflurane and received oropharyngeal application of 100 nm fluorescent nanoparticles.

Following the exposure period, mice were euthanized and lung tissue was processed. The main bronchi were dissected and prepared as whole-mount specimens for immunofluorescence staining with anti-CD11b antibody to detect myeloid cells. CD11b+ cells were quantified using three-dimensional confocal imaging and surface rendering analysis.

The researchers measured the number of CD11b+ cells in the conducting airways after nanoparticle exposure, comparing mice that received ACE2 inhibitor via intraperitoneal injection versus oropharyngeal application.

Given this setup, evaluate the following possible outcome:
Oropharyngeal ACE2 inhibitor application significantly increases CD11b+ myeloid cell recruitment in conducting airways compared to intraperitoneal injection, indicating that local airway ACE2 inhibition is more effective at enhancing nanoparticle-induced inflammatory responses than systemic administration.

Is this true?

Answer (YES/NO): YES